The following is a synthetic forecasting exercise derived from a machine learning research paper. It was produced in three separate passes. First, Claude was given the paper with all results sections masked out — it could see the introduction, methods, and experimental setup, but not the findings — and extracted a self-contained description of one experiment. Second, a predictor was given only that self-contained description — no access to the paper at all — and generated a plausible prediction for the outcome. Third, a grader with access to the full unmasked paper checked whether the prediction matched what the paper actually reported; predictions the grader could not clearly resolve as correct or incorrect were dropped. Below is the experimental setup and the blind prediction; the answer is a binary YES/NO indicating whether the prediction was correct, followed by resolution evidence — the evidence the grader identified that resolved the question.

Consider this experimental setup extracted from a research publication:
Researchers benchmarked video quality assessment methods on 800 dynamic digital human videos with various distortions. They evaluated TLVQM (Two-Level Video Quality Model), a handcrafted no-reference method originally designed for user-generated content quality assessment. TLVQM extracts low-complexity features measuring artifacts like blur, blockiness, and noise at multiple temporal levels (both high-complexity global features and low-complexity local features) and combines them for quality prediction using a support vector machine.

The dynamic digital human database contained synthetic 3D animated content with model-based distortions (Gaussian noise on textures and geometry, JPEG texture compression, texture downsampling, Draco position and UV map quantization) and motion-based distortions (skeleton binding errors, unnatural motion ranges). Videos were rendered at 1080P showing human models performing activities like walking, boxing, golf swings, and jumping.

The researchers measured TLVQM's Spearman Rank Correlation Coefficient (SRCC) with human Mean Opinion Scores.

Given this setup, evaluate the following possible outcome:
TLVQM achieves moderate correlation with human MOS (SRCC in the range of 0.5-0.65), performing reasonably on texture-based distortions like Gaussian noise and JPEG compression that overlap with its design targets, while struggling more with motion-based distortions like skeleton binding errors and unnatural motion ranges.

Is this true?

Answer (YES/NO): NO